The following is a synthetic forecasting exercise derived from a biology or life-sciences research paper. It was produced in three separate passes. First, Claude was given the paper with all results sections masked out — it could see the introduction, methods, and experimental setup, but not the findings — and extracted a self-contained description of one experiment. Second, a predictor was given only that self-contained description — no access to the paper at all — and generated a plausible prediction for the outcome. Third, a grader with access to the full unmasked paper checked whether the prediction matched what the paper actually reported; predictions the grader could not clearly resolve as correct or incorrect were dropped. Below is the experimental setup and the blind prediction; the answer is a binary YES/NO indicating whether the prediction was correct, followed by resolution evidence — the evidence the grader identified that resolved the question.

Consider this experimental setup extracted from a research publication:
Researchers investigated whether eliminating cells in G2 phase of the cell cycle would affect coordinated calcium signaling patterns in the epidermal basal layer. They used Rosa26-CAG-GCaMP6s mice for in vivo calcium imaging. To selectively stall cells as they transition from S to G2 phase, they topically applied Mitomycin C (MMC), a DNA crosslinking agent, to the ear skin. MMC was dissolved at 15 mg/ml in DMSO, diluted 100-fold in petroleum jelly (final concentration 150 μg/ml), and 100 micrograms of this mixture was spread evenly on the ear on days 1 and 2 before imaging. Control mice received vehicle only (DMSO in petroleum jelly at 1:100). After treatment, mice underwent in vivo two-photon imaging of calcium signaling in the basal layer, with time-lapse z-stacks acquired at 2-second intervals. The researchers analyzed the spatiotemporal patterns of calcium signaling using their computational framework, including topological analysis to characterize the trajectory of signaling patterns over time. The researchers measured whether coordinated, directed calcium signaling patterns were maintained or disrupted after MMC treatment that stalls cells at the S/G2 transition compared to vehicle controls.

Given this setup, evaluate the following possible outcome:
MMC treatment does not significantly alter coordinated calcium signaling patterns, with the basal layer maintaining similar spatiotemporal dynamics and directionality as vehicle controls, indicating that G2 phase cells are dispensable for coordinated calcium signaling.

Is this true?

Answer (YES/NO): NO